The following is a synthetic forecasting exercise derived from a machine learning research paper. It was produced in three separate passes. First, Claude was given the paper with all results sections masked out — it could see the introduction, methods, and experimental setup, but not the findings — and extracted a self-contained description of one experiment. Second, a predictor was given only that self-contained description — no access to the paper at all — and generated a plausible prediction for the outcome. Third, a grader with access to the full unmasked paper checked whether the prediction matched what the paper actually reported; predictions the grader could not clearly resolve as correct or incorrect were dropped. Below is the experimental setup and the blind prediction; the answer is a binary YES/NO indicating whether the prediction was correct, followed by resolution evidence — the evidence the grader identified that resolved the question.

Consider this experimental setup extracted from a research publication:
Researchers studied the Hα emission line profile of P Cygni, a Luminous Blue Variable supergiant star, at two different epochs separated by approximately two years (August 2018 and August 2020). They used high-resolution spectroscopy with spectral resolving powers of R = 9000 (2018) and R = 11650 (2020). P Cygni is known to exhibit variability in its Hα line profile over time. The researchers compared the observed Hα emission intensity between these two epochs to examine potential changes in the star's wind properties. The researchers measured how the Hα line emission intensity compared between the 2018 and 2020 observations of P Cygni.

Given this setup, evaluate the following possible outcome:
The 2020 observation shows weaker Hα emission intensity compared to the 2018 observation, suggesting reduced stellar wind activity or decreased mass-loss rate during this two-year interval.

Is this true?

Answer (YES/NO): YES